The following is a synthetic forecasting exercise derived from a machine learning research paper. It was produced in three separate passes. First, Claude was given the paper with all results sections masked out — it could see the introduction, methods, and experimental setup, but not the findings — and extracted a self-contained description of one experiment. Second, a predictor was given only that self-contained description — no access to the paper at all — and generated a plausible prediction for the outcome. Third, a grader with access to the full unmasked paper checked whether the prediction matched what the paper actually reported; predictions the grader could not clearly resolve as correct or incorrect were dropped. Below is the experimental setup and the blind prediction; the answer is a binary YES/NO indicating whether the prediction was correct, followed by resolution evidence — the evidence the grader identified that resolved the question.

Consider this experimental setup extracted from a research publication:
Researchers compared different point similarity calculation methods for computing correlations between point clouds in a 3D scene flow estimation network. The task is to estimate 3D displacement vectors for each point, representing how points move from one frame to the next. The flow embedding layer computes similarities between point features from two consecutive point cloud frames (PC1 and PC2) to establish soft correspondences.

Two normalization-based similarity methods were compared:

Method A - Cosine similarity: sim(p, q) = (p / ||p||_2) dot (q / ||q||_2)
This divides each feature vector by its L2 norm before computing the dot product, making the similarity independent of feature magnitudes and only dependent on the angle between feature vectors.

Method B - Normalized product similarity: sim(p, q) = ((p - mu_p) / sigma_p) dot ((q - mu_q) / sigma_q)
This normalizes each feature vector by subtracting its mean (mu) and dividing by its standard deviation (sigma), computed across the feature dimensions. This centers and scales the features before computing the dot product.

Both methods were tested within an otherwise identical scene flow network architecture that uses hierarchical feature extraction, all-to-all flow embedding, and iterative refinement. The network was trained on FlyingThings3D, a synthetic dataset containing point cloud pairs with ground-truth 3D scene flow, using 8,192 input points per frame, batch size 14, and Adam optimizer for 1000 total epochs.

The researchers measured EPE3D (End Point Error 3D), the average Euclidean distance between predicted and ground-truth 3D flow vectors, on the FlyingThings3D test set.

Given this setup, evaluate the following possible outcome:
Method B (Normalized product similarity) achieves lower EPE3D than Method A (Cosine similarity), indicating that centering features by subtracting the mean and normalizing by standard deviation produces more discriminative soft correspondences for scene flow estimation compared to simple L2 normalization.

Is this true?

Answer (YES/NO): YES